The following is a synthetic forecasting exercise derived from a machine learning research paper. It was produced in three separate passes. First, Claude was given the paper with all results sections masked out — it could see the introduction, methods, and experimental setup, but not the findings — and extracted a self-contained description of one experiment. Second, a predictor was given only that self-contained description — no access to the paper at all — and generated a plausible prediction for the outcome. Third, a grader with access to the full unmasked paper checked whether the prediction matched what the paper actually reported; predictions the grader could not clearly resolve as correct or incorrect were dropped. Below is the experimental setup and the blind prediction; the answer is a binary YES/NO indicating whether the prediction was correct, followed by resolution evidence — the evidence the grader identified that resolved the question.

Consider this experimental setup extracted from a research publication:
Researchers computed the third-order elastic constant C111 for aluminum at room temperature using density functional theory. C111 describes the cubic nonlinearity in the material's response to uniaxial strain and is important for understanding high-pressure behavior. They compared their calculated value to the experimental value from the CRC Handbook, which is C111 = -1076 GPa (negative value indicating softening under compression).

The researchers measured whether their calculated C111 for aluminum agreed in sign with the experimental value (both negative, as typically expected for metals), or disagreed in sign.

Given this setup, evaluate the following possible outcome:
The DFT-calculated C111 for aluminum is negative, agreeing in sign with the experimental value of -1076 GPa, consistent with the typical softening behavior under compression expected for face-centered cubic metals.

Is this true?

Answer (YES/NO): NO